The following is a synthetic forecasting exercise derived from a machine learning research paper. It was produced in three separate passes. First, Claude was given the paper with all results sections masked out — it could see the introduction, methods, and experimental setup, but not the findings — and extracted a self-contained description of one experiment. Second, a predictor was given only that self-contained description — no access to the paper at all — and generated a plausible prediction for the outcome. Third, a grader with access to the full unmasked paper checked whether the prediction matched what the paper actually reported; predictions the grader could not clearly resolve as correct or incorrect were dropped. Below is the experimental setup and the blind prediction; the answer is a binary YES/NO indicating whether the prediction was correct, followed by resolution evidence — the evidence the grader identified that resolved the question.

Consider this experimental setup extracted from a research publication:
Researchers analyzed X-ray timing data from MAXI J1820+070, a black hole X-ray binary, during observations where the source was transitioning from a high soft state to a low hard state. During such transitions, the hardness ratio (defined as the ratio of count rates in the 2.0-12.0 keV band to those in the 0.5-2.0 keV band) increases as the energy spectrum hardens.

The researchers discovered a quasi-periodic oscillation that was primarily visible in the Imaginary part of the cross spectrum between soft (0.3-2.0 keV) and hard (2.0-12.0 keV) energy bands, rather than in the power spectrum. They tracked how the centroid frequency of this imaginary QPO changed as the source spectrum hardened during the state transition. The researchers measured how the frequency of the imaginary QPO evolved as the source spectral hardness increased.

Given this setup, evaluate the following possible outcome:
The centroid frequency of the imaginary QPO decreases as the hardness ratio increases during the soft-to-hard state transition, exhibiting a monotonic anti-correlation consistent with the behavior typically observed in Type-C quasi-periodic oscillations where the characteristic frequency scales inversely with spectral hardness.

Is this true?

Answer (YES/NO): YES